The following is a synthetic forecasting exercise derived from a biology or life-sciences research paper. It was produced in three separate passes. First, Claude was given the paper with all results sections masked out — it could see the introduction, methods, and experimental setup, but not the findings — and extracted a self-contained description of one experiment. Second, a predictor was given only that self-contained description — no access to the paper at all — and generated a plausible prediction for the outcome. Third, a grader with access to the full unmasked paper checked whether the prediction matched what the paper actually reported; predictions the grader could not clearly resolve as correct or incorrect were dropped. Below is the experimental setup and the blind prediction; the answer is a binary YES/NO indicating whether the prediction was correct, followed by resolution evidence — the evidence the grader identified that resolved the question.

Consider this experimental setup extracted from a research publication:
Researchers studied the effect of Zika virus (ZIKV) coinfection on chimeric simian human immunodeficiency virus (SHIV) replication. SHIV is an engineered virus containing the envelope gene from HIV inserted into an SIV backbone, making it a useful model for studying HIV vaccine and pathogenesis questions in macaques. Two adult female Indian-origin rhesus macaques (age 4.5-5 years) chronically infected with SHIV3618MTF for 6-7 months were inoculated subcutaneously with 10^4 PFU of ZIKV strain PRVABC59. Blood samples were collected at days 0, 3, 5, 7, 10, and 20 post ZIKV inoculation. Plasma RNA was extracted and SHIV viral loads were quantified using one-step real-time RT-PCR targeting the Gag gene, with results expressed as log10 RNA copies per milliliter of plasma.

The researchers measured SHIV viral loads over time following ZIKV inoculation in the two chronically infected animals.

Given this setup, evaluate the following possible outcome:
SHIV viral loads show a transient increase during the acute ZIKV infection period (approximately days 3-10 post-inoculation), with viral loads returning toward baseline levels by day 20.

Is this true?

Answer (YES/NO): NO